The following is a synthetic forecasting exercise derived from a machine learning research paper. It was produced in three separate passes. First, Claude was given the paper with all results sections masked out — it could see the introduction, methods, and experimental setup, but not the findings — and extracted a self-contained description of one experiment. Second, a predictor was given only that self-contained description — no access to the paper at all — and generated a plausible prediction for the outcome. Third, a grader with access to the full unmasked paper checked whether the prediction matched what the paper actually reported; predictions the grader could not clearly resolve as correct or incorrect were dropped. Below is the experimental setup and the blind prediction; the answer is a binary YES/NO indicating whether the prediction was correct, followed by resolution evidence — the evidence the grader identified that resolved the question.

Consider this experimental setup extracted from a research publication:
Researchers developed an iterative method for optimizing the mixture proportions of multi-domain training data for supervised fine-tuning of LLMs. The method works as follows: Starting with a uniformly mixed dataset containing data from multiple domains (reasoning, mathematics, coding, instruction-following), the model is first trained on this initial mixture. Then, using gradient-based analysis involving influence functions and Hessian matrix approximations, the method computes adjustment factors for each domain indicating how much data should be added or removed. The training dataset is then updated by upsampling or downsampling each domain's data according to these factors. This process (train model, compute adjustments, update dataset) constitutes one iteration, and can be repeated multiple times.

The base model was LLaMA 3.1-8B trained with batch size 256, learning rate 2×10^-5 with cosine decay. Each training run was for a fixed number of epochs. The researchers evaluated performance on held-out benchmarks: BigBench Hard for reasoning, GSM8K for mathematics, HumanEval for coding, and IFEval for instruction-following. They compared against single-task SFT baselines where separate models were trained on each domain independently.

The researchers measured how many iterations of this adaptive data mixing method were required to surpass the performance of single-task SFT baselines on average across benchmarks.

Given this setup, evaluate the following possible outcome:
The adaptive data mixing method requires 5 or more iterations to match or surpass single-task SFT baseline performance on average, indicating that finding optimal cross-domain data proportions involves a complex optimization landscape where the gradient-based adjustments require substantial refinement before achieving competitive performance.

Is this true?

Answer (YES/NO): NO